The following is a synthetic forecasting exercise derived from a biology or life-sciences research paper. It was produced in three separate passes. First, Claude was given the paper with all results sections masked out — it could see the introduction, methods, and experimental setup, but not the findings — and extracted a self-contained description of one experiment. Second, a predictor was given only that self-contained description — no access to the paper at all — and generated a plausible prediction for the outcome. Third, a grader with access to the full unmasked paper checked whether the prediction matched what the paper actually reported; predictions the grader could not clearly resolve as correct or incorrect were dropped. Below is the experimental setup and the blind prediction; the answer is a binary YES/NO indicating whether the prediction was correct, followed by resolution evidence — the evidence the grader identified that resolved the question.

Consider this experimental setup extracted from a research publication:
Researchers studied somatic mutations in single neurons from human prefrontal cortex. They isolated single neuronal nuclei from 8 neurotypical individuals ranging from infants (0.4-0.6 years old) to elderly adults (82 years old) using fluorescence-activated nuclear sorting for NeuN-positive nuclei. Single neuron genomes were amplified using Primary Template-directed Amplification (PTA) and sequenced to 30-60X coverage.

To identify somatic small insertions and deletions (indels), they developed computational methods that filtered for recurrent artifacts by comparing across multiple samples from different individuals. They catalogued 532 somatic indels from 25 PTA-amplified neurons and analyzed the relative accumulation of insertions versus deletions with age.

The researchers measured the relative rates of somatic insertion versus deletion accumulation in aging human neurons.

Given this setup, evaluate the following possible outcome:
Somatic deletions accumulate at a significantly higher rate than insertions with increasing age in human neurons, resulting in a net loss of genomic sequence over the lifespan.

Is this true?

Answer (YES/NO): YES